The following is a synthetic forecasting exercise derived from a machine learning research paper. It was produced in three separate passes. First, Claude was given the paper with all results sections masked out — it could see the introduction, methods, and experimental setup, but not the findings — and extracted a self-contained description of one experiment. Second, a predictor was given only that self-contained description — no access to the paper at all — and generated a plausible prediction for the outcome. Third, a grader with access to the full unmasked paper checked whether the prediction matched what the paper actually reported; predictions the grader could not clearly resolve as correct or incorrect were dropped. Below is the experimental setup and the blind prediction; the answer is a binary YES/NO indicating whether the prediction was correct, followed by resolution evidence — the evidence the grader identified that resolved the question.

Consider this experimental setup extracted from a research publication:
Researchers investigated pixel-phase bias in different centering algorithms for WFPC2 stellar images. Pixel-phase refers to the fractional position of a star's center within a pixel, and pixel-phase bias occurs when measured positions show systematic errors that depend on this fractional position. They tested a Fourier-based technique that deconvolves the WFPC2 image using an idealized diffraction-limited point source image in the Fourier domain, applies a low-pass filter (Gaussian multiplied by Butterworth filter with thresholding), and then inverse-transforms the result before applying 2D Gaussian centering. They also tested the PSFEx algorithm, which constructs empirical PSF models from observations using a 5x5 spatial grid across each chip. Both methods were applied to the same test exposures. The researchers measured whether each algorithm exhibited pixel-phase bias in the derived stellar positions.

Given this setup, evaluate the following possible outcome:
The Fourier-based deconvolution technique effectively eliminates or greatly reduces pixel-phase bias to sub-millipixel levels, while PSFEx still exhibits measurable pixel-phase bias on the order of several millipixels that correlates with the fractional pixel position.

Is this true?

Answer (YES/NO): NO